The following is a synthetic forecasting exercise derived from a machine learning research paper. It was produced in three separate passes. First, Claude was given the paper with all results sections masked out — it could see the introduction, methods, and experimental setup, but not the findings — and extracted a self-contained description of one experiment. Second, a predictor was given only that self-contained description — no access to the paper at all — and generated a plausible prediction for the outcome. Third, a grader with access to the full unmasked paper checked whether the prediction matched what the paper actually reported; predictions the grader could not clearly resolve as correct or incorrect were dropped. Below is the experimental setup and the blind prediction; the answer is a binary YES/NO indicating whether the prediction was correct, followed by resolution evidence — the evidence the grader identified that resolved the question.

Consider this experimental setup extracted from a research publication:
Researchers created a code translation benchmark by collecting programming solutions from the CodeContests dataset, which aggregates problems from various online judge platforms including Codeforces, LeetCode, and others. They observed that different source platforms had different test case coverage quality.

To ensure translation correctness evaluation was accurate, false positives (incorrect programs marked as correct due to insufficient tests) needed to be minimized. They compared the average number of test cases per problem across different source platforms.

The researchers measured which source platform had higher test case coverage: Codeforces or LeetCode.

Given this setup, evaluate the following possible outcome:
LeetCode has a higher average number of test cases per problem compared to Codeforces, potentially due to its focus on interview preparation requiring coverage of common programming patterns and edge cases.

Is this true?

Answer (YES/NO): NO